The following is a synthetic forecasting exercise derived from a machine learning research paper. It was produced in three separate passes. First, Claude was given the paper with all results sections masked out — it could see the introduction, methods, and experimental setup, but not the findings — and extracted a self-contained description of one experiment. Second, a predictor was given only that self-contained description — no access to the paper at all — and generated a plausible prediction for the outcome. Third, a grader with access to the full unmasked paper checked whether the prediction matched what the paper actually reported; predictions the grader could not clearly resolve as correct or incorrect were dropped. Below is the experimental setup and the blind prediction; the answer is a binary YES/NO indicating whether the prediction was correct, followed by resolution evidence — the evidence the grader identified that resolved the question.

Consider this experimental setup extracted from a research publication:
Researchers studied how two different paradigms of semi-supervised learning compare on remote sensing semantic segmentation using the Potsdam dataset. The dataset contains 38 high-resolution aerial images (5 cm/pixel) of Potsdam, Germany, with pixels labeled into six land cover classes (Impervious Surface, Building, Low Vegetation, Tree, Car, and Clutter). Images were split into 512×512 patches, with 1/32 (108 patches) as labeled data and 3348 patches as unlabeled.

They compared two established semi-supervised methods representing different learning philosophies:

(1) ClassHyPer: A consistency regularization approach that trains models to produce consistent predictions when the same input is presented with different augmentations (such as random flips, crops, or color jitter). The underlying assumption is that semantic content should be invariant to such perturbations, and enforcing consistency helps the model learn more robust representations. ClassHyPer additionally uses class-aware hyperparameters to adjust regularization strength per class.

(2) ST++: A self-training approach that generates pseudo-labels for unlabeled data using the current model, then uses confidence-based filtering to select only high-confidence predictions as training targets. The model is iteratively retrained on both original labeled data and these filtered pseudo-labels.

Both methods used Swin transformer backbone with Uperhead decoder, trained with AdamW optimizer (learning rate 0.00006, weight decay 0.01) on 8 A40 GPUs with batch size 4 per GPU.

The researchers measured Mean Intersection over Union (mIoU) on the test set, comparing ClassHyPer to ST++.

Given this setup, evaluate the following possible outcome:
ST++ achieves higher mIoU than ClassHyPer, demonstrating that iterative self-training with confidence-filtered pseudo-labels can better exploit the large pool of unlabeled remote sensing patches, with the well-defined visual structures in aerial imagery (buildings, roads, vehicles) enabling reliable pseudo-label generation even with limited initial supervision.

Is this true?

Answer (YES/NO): NO